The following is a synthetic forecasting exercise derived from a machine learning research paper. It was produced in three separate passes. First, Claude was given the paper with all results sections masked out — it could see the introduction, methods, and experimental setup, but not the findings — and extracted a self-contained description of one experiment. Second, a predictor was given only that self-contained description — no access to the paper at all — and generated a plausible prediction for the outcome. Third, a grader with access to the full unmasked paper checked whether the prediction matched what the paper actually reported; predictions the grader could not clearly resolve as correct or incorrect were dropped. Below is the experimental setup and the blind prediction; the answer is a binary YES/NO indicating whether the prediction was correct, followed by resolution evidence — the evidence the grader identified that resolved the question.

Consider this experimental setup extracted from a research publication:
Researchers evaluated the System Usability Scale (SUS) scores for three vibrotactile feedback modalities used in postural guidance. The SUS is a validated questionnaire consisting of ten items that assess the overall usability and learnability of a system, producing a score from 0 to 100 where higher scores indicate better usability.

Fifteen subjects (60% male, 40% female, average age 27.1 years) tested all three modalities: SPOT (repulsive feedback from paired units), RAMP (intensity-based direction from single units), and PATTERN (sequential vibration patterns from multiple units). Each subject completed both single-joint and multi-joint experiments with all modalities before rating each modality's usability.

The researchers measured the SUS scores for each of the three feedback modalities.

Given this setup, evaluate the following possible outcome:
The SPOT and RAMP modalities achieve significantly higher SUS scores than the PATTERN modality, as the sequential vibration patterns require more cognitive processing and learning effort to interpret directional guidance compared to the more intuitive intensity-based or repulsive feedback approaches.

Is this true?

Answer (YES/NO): NO